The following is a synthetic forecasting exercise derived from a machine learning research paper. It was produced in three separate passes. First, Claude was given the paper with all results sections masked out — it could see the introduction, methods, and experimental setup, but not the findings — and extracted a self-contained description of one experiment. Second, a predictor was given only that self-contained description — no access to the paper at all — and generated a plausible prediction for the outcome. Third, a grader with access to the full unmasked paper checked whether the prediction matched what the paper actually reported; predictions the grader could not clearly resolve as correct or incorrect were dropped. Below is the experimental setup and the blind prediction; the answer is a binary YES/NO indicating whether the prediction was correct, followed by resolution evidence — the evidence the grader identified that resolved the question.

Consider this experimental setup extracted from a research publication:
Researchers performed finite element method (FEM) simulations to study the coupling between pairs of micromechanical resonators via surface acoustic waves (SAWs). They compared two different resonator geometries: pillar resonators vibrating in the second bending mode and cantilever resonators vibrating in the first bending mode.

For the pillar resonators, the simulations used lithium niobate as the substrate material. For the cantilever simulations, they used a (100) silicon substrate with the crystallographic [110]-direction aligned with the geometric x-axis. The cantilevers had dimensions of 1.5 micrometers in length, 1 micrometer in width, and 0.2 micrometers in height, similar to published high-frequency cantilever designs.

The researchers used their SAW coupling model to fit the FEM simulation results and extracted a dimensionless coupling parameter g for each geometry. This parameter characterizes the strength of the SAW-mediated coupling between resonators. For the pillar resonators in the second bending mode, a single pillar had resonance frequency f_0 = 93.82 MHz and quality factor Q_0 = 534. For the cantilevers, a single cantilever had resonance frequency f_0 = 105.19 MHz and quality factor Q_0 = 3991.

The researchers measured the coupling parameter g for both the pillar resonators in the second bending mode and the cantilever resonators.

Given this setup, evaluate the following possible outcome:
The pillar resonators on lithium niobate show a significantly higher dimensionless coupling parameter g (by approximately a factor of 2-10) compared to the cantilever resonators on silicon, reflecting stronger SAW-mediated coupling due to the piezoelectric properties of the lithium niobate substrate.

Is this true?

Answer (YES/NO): NO